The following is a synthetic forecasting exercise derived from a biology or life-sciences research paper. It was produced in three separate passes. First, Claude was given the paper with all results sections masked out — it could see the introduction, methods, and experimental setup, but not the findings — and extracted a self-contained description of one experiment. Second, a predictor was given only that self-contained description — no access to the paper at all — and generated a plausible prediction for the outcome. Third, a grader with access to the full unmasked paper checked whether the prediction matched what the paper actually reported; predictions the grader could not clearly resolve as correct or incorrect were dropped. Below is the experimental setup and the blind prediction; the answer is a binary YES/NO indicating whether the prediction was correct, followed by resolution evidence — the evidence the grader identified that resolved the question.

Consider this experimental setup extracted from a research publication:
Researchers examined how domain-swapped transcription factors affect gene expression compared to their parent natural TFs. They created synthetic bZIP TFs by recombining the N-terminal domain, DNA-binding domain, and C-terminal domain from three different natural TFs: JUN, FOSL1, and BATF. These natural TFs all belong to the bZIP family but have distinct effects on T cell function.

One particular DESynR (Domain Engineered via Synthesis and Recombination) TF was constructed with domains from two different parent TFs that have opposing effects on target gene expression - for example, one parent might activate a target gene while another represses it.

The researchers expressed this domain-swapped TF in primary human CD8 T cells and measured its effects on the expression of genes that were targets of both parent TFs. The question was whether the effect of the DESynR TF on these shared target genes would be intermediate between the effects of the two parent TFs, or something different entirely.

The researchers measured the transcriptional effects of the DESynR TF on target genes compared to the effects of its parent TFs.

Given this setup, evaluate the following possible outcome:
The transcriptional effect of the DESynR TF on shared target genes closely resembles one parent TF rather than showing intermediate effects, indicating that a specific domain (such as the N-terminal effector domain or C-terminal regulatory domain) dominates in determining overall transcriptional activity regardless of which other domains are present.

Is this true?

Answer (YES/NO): NO